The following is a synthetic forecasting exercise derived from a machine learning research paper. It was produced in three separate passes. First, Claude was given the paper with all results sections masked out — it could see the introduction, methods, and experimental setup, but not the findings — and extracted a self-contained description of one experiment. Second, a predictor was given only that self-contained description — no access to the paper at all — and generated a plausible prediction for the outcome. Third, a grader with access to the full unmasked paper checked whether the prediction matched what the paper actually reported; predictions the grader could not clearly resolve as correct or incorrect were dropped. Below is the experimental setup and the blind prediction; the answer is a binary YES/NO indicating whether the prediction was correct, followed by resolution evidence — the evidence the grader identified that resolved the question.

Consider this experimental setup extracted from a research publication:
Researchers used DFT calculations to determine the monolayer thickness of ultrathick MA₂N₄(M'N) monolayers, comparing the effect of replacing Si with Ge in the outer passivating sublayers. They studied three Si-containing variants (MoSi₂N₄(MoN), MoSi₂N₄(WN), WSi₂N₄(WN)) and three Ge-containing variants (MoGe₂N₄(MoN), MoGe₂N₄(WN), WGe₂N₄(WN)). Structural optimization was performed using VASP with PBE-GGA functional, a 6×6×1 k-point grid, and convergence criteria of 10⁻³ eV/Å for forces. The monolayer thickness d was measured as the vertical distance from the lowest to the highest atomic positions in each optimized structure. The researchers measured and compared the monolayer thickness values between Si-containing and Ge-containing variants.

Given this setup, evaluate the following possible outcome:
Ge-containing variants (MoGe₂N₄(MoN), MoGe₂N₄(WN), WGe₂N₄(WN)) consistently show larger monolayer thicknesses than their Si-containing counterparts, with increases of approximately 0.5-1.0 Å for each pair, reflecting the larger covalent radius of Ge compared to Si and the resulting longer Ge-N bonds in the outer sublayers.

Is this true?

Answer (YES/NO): NO